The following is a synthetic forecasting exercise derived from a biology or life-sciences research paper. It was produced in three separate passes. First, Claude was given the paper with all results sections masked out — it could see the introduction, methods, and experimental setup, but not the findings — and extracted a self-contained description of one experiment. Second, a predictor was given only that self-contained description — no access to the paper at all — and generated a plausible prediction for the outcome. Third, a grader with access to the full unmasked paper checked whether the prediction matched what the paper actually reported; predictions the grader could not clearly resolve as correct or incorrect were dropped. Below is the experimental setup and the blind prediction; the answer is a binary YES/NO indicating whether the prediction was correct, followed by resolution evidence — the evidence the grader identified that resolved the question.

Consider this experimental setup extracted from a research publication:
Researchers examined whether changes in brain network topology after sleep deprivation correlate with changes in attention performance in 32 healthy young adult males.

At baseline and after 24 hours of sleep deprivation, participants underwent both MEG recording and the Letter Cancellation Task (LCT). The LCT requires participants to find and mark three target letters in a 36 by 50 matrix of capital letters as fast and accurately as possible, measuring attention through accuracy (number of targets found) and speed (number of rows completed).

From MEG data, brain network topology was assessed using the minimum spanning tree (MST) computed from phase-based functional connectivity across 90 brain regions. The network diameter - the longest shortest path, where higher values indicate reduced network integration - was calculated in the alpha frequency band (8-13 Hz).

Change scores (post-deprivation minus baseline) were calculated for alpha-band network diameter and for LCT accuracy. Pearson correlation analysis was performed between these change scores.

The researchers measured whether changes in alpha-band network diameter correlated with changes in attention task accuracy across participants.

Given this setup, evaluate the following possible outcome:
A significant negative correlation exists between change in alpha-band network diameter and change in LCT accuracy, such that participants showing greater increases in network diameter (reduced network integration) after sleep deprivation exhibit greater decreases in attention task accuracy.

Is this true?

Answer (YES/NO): NO